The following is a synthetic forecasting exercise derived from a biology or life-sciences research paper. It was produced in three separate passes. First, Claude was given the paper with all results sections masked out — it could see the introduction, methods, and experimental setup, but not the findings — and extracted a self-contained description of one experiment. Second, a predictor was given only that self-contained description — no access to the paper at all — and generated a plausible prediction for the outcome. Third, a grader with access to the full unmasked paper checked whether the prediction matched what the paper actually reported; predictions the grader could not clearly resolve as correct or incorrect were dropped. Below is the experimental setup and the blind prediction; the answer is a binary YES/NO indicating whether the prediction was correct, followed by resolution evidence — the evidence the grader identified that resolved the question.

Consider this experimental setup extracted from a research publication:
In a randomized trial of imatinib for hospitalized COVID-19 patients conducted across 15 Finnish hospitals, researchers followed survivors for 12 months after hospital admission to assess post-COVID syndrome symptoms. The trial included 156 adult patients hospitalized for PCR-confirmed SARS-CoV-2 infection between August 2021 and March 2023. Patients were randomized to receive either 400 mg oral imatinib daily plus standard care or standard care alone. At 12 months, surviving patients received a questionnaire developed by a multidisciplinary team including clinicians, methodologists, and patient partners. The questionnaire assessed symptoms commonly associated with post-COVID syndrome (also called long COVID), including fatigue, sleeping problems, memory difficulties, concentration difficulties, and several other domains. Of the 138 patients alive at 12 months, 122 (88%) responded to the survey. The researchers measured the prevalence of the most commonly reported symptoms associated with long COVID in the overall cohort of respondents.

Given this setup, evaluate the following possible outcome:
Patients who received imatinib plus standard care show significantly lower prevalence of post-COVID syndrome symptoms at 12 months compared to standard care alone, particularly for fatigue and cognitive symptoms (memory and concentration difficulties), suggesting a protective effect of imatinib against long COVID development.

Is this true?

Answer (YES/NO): NO